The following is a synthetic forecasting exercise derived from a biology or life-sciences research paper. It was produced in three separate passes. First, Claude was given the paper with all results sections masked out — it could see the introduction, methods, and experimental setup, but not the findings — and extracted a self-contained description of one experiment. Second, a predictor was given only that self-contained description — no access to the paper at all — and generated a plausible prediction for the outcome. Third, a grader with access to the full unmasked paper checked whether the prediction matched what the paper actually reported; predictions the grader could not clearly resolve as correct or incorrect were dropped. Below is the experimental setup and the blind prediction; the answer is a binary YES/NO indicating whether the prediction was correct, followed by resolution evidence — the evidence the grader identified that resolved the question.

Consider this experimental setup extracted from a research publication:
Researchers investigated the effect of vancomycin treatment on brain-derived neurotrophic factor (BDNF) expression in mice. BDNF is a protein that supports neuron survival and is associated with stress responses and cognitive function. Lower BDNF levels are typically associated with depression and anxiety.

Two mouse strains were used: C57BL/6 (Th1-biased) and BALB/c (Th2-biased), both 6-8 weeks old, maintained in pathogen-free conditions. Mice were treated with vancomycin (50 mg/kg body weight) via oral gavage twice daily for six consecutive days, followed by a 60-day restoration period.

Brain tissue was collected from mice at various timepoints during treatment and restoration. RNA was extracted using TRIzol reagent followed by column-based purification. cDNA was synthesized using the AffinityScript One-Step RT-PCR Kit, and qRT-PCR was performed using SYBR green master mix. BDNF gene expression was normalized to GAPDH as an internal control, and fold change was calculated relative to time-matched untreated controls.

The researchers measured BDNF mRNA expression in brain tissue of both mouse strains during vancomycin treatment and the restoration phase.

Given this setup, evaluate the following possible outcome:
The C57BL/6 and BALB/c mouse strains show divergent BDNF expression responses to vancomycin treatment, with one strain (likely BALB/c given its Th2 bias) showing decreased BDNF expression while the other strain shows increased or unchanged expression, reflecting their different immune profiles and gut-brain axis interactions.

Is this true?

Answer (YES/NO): NO